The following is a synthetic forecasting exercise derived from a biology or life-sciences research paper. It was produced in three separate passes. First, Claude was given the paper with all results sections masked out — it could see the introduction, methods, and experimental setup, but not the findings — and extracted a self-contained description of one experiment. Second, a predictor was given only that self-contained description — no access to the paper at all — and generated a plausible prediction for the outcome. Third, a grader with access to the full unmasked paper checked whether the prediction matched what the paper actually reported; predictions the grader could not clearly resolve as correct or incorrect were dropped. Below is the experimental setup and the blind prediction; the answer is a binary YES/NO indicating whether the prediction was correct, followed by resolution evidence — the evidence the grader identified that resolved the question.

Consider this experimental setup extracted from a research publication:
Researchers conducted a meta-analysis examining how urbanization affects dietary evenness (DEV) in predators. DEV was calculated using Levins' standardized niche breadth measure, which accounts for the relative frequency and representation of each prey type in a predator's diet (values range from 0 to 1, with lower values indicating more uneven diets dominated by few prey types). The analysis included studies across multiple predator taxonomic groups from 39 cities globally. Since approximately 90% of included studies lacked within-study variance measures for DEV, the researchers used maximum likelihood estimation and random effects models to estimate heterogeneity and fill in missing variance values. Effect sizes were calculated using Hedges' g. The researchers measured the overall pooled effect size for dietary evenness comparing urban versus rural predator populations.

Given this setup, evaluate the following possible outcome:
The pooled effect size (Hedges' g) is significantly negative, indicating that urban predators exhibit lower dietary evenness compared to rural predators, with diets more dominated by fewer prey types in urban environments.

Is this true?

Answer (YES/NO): NO